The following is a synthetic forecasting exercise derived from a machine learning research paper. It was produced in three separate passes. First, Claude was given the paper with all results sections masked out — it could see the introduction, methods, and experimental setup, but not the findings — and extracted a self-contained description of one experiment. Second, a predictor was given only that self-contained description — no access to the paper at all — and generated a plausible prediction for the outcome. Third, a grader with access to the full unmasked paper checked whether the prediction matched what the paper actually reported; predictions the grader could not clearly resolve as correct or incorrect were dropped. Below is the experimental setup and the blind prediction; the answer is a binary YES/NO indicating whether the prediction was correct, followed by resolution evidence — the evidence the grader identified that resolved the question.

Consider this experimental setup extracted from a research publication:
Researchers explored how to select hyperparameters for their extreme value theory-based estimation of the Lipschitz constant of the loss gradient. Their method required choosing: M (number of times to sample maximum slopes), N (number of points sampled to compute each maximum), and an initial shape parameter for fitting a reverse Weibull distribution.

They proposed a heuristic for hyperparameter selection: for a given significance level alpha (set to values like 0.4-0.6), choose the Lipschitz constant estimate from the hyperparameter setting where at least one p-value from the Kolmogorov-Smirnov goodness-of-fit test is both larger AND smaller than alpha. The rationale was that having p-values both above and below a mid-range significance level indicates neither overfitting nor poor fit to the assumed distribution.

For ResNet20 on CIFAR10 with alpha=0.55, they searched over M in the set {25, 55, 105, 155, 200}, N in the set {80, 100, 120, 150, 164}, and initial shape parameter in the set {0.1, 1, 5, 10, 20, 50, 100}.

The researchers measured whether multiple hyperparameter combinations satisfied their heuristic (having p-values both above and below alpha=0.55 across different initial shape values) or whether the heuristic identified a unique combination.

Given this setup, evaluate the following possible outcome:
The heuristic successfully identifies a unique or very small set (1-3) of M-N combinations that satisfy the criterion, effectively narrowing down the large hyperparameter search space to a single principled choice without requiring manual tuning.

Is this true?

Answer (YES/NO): YES